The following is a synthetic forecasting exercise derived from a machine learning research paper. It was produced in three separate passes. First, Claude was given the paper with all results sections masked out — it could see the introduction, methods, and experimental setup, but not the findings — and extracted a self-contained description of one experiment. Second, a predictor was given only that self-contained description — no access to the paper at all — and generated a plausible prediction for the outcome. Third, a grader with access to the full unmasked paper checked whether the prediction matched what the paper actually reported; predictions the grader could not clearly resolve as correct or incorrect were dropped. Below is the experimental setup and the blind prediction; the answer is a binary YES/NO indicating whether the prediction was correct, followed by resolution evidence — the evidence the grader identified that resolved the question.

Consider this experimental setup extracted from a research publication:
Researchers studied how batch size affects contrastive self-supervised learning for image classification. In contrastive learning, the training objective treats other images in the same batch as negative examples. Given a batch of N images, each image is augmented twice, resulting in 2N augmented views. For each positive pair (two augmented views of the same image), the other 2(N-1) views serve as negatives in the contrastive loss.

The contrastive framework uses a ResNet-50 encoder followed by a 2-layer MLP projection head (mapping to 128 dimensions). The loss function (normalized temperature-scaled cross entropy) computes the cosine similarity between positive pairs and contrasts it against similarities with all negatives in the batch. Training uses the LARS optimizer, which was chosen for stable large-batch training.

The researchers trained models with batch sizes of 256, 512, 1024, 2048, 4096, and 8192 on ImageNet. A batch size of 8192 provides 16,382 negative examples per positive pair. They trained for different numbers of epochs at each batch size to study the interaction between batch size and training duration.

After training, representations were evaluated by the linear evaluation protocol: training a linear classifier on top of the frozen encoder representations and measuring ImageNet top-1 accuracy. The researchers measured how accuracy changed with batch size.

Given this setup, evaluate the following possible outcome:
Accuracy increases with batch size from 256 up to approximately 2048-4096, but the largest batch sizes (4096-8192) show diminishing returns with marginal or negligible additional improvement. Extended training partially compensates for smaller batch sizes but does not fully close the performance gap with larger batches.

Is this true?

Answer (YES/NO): NO